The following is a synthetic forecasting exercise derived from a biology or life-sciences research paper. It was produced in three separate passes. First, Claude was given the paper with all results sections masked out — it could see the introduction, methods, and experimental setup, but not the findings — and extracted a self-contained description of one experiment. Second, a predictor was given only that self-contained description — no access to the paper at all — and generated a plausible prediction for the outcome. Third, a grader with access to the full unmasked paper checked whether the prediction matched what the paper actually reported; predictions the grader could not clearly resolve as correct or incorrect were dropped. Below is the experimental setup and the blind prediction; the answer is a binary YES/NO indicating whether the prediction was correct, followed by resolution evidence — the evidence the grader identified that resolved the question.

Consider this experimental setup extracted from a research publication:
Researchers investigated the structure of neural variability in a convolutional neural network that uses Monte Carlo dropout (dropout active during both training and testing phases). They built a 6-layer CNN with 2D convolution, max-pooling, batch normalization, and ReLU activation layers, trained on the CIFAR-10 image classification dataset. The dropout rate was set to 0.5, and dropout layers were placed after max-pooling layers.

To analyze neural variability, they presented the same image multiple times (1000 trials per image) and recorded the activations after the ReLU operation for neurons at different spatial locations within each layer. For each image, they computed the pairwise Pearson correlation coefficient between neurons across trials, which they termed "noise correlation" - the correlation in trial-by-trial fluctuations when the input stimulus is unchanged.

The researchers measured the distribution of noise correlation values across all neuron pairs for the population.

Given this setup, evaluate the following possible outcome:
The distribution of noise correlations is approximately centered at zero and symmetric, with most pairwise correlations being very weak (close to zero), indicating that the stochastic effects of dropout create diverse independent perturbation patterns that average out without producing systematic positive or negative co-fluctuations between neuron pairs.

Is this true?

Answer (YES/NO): NO